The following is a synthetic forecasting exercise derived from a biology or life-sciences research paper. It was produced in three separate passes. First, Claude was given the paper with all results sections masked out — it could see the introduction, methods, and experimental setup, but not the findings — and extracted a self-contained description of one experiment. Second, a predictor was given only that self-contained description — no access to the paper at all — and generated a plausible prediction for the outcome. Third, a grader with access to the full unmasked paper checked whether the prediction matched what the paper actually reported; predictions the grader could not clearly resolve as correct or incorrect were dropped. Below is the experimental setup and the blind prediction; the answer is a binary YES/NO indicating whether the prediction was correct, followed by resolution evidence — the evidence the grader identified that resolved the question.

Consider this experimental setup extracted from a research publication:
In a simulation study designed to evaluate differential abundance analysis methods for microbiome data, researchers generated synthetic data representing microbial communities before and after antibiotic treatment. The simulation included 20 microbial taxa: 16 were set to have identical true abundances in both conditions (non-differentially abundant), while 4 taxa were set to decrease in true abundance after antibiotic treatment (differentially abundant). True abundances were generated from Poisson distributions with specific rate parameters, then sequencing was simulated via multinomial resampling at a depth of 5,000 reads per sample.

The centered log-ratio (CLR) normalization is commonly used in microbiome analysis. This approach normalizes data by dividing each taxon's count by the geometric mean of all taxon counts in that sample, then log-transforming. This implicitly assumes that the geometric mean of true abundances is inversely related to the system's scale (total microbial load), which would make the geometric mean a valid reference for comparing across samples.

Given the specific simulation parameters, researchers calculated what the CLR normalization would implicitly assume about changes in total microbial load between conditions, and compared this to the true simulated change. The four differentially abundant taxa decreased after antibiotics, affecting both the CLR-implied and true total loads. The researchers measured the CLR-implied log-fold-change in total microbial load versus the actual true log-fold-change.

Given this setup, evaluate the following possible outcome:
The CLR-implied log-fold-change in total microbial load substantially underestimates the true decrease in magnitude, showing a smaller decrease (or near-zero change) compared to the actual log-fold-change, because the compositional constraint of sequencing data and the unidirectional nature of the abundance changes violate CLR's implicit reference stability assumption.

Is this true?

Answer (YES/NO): NO